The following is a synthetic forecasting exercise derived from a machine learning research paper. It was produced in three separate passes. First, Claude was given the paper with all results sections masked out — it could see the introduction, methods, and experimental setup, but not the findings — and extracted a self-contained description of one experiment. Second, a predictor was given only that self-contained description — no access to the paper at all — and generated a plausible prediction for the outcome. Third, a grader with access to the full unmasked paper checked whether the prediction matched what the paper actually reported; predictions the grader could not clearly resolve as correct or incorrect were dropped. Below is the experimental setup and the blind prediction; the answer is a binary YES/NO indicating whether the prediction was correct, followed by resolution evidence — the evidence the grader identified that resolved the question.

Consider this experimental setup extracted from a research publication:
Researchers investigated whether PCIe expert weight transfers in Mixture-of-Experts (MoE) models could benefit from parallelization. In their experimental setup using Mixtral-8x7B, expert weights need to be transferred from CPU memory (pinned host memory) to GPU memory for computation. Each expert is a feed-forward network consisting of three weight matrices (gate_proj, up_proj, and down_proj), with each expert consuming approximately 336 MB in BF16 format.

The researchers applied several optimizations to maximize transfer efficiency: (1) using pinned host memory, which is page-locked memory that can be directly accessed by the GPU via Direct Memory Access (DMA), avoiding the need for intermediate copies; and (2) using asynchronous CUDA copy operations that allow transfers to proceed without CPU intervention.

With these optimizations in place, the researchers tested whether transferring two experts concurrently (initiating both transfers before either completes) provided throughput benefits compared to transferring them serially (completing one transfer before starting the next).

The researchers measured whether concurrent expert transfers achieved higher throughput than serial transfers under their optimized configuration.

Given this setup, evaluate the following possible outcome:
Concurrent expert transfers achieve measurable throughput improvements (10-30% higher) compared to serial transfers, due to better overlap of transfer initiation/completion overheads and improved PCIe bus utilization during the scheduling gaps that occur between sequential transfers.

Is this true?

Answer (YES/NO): NO